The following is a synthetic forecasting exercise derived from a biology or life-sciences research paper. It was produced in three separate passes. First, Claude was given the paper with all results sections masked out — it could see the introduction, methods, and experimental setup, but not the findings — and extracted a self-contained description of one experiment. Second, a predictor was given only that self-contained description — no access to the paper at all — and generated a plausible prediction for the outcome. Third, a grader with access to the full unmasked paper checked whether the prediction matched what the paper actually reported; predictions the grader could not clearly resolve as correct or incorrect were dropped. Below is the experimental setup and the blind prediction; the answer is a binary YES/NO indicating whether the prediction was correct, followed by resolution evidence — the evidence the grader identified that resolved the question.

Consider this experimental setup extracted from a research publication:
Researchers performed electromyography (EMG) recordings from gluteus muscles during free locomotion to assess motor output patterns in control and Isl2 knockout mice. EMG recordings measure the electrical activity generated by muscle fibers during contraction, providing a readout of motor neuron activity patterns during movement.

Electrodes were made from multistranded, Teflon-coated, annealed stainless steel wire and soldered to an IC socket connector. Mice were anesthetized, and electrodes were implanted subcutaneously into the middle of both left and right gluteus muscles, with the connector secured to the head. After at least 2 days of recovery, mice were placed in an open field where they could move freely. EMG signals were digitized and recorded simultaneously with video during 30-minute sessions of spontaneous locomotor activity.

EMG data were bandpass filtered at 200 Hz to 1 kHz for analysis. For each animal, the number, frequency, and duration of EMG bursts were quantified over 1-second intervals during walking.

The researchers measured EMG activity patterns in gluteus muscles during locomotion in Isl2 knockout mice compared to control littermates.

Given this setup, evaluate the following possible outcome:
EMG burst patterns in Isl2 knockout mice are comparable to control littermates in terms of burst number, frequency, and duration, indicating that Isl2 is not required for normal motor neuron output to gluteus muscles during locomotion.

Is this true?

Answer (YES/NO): NO